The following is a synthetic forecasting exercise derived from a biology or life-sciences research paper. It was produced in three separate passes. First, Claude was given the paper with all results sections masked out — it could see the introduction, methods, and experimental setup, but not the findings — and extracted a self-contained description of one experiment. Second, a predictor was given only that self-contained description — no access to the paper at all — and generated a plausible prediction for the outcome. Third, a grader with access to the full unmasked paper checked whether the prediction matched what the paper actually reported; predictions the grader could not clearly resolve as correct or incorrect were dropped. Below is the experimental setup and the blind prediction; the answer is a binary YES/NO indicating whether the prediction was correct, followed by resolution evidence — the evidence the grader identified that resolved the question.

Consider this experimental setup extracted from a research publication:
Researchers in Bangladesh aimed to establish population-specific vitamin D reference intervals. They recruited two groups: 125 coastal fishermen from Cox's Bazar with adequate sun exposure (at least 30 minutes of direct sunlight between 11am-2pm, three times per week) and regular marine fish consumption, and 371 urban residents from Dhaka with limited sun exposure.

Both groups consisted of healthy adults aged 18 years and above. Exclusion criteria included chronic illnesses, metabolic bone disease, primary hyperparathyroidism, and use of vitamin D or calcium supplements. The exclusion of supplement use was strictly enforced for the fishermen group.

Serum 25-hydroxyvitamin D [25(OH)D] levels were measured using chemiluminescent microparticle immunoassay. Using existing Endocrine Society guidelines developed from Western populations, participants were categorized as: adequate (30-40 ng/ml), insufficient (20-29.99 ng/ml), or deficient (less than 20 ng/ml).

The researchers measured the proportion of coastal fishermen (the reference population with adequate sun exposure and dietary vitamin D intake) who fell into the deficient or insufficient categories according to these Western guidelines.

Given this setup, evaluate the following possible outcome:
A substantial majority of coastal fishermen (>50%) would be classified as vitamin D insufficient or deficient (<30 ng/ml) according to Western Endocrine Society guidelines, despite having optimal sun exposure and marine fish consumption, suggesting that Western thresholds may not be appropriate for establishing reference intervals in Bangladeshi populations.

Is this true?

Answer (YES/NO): YES